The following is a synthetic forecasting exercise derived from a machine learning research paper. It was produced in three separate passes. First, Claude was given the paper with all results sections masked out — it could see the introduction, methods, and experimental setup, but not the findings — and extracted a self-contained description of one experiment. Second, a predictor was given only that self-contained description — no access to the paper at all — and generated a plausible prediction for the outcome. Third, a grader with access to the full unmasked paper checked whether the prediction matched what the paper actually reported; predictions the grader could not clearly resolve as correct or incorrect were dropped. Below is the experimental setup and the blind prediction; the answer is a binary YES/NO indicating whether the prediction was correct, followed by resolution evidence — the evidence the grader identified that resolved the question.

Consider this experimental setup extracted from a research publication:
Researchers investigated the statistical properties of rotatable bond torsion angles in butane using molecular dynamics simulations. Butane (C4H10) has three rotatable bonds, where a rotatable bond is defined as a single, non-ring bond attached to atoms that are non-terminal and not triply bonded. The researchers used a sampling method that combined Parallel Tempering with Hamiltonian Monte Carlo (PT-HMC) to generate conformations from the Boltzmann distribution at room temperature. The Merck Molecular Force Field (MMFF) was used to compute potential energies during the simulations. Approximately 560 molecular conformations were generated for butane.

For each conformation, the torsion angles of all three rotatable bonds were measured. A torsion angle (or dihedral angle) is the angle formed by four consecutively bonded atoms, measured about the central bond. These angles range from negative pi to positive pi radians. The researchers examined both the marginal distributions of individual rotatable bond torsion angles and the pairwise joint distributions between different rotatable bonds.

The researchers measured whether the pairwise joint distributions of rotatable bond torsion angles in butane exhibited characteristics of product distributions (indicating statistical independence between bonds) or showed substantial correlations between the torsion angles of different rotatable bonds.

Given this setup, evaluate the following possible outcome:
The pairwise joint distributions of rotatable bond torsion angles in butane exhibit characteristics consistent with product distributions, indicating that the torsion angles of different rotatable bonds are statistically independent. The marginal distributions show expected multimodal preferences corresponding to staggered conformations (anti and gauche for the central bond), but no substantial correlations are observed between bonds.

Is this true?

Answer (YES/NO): YES